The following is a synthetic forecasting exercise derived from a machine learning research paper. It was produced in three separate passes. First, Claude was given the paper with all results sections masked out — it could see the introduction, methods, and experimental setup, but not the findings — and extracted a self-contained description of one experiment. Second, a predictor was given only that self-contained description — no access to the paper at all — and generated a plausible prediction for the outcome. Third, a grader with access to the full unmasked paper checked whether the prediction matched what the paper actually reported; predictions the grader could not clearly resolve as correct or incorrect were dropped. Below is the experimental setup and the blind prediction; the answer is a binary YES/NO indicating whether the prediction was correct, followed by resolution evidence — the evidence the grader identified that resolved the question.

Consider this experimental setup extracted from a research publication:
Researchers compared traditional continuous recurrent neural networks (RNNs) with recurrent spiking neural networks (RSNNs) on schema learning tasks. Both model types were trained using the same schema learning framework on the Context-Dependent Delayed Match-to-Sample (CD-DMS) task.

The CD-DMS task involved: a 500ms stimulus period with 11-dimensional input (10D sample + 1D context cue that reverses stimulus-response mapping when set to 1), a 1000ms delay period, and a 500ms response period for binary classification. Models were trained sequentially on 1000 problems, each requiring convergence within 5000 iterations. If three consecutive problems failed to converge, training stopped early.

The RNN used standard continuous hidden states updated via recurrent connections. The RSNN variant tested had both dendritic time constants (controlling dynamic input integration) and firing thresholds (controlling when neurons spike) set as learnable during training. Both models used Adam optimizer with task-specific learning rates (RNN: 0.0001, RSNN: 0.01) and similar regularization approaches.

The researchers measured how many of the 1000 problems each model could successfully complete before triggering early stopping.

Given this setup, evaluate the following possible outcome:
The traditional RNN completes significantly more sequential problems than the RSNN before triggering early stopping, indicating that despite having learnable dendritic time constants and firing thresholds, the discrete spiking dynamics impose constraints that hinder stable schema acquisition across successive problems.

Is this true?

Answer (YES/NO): NO